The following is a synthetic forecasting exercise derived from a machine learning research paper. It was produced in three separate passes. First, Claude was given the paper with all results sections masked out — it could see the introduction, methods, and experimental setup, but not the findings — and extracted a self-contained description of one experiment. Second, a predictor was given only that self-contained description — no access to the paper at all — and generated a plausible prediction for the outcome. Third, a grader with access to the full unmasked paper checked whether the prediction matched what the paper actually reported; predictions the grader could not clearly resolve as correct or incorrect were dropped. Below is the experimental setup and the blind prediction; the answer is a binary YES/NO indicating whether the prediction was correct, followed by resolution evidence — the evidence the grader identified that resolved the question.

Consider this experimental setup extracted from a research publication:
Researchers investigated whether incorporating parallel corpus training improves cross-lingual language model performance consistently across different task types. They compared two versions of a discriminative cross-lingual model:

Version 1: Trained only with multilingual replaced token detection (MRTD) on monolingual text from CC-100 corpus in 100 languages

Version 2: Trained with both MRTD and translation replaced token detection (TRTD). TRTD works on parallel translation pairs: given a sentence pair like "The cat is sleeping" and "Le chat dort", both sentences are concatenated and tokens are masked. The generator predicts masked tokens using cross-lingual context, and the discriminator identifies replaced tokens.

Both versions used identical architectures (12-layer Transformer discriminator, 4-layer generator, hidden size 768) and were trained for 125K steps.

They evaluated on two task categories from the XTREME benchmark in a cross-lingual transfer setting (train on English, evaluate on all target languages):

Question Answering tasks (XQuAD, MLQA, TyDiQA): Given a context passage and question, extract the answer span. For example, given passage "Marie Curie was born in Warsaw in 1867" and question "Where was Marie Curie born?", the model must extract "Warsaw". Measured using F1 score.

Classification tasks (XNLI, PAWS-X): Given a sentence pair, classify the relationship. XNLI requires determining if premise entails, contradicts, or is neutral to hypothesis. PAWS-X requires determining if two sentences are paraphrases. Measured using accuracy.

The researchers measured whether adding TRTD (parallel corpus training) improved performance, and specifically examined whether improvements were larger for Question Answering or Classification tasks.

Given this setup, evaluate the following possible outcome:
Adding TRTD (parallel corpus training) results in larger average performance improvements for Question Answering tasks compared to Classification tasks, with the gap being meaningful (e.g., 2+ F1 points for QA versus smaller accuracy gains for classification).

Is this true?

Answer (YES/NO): YES